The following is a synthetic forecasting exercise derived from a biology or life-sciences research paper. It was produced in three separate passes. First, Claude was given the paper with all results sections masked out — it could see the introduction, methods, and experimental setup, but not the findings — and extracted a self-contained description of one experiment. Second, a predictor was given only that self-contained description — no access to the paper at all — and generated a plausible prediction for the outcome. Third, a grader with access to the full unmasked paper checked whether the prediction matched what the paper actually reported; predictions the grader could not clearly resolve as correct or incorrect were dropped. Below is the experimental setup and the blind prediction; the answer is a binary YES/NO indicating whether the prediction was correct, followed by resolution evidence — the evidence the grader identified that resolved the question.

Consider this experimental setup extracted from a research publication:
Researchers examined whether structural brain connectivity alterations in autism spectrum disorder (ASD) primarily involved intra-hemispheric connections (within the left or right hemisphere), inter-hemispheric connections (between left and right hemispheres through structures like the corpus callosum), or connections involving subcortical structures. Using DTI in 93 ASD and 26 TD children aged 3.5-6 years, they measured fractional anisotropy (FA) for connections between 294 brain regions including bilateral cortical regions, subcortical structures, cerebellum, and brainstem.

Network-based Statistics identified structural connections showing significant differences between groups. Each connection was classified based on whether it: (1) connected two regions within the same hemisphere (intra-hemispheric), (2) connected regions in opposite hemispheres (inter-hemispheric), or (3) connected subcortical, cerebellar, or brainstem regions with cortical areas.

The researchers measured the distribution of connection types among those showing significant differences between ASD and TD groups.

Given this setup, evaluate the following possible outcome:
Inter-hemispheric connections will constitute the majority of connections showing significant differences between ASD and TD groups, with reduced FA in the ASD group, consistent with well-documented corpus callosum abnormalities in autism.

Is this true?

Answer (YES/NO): NO